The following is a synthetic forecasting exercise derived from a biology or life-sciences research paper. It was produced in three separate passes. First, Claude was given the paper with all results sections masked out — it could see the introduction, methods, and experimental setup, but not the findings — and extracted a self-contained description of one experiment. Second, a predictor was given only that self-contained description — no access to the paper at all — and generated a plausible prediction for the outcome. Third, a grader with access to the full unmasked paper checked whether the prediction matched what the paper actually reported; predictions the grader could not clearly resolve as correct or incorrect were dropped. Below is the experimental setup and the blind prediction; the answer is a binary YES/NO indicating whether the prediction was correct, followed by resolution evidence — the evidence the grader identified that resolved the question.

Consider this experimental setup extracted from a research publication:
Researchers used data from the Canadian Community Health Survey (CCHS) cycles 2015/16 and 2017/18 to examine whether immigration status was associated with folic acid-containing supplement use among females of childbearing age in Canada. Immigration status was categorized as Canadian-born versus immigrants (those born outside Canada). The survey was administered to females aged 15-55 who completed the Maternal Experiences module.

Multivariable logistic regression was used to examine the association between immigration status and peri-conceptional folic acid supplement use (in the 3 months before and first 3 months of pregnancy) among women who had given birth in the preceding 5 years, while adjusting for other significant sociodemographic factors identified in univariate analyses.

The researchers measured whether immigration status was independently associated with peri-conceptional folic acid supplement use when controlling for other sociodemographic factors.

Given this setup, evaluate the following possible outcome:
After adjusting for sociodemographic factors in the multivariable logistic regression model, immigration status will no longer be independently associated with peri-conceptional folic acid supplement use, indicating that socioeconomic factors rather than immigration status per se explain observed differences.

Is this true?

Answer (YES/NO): NO